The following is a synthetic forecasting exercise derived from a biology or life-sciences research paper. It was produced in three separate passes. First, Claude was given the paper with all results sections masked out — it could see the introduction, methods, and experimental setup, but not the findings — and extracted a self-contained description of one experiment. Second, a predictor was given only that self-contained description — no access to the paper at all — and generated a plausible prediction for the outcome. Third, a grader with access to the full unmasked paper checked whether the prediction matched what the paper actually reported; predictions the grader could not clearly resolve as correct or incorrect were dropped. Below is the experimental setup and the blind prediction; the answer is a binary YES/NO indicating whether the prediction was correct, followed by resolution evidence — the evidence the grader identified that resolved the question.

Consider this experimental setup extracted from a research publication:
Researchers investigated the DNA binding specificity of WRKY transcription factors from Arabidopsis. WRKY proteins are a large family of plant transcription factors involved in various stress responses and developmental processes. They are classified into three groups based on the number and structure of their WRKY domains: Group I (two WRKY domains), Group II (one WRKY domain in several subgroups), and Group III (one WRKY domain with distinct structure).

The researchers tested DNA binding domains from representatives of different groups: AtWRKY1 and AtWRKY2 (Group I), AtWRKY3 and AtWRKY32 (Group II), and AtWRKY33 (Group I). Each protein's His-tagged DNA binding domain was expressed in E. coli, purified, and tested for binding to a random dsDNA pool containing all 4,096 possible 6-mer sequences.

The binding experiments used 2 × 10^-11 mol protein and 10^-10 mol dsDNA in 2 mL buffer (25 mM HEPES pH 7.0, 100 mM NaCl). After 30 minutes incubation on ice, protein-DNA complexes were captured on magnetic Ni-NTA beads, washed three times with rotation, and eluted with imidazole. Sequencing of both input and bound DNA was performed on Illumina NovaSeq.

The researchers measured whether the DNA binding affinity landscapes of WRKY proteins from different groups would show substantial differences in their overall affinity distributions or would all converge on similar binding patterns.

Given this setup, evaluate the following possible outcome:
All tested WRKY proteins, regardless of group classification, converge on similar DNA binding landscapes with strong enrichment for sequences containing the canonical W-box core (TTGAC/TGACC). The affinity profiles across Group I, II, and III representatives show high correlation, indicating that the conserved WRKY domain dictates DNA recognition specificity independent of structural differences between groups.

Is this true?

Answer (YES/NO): YES